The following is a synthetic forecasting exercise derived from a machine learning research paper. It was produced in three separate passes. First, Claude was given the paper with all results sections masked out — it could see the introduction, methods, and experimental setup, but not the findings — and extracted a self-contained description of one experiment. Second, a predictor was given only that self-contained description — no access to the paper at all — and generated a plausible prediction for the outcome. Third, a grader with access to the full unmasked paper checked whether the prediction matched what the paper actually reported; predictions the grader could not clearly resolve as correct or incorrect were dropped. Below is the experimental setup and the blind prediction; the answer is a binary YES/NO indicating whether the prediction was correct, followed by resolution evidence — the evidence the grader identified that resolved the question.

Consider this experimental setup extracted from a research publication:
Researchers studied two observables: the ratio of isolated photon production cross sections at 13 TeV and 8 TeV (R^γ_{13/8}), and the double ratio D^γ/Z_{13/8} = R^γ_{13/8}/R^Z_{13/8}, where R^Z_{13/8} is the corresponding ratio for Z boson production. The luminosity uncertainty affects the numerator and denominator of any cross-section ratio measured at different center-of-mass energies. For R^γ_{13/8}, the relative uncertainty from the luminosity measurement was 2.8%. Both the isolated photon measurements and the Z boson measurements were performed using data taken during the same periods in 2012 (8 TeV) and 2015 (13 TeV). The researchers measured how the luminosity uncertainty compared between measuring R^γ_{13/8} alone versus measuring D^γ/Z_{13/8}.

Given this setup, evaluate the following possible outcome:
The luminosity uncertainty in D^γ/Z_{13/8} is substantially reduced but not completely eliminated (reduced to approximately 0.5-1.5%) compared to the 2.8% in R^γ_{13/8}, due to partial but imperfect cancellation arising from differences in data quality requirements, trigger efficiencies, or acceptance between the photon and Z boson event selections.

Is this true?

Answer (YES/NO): NO